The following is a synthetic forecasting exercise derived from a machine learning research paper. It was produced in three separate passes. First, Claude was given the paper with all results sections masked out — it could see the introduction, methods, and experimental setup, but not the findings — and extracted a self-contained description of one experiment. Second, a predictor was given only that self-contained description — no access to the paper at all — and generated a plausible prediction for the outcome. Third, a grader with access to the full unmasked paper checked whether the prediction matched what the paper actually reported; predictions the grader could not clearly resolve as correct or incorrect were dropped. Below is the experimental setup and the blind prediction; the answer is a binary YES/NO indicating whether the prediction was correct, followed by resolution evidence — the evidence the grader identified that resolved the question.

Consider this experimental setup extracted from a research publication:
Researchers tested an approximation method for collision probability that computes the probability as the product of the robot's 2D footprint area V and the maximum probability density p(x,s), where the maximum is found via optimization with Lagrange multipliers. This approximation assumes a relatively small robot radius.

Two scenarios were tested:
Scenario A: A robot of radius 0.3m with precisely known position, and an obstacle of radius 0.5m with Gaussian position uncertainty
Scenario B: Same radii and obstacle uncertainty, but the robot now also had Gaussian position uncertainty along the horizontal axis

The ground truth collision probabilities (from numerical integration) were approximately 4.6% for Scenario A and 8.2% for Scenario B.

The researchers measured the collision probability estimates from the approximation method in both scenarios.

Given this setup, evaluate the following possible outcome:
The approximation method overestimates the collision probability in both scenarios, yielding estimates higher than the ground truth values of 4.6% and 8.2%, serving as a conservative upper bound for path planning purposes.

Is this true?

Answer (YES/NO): YES